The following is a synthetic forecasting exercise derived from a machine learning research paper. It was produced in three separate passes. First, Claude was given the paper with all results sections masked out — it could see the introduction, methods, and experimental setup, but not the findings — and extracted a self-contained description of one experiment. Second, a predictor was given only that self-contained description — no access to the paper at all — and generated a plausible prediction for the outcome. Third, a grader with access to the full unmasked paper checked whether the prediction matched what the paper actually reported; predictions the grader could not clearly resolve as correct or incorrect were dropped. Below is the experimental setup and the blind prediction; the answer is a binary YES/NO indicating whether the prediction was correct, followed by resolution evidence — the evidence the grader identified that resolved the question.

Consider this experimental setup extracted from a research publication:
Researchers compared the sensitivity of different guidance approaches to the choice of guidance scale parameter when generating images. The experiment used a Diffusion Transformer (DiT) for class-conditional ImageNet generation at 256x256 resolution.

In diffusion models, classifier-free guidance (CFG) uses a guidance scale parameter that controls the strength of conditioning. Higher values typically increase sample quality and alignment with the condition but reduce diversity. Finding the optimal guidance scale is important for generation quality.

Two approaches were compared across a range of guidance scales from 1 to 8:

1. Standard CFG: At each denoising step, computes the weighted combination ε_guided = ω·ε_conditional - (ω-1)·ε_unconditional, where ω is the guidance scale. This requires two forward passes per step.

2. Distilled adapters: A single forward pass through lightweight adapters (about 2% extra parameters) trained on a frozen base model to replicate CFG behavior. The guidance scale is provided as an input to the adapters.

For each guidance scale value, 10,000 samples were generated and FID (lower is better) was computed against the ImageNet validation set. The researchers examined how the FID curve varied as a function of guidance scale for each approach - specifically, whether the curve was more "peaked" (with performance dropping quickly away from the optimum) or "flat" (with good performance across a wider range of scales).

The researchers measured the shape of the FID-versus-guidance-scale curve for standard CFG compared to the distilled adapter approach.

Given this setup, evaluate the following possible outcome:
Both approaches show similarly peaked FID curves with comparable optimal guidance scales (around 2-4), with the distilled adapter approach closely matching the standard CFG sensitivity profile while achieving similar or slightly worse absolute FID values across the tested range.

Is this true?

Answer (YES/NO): NO